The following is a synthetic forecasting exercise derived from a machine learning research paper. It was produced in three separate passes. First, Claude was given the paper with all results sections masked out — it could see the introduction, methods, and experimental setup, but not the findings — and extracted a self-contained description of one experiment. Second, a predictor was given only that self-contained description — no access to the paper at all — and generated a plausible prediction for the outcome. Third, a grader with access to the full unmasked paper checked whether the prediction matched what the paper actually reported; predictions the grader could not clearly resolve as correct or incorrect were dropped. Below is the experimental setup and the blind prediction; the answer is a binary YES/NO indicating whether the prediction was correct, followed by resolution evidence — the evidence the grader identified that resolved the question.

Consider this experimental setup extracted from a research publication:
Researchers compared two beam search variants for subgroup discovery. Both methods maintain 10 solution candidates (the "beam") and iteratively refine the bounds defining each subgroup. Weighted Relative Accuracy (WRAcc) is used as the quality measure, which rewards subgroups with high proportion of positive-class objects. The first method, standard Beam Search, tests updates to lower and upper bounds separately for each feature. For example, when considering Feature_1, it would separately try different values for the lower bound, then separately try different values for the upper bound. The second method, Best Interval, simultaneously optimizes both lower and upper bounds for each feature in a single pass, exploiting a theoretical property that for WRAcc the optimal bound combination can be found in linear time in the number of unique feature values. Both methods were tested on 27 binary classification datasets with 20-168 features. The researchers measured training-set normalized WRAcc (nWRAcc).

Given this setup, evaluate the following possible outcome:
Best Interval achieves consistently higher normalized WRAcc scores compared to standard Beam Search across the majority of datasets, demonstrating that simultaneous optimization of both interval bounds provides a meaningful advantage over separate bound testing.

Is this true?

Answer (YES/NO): NO